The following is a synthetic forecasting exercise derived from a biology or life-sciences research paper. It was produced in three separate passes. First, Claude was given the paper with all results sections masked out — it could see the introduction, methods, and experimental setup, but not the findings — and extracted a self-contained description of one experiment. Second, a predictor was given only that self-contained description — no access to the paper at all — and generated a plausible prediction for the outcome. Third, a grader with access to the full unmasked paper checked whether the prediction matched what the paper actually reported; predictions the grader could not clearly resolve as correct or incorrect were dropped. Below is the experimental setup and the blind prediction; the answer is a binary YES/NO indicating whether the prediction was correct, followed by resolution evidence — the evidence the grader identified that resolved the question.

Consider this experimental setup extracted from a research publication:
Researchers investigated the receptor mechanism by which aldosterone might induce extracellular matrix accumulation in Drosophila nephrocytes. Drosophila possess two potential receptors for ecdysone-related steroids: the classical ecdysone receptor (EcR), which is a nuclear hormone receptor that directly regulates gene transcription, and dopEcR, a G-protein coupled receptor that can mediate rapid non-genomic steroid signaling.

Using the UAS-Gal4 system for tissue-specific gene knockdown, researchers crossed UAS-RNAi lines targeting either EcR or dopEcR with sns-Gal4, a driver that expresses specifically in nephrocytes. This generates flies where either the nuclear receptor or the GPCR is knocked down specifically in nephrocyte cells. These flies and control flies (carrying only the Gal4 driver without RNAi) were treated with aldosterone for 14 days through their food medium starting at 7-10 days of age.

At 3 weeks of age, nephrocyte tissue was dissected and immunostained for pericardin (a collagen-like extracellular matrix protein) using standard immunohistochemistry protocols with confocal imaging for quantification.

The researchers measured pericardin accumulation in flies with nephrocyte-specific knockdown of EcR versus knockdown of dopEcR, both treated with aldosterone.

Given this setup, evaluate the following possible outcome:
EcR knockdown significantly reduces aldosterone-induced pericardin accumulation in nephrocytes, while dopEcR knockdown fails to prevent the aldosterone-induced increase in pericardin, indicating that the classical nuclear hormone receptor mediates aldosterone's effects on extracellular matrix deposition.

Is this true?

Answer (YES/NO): NO